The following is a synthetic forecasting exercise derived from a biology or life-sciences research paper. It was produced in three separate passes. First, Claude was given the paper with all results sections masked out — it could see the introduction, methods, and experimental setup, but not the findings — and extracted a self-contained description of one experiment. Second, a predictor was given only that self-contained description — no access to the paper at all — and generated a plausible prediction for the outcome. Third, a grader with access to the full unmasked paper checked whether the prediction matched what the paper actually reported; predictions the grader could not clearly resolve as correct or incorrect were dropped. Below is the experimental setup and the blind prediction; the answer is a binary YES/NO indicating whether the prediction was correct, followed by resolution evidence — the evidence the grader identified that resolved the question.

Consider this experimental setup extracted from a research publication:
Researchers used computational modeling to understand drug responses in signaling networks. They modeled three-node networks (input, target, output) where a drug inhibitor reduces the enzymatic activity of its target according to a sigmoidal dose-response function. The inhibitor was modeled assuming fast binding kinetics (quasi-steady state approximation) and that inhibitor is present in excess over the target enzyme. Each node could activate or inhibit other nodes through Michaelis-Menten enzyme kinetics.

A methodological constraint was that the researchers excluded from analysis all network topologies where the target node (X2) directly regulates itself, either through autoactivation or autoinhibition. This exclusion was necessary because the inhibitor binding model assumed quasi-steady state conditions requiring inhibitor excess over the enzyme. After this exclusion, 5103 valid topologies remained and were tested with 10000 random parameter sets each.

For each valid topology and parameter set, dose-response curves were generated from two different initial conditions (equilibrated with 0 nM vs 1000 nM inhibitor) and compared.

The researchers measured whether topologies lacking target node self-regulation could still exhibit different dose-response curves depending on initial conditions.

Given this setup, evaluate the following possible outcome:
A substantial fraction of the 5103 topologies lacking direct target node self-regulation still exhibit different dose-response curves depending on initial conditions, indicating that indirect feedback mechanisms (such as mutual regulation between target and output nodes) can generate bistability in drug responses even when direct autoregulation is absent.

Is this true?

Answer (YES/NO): YES